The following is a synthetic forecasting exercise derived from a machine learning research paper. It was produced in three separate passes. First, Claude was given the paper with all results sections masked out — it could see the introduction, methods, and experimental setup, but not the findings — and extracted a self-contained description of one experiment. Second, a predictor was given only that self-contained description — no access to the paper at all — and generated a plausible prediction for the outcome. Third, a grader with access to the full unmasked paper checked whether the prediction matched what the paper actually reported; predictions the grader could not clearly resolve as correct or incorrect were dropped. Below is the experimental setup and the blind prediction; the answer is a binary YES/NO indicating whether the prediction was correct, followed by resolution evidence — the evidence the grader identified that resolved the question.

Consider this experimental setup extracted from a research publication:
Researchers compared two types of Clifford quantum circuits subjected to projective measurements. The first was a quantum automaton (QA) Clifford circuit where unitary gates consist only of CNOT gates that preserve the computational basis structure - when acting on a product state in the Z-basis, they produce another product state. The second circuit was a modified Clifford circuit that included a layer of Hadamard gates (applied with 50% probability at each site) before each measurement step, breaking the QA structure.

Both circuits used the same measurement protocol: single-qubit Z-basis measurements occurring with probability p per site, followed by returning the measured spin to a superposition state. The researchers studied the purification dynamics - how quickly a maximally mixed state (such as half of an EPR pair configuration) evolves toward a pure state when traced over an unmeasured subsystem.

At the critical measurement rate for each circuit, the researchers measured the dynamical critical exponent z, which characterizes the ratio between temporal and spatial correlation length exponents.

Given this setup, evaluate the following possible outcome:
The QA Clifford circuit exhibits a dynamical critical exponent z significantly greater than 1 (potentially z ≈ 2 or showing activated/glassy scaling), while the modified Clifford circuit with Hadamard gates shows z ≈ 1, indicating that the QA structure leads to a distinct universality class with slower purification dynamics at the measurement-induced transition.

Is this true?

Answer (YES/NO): NO